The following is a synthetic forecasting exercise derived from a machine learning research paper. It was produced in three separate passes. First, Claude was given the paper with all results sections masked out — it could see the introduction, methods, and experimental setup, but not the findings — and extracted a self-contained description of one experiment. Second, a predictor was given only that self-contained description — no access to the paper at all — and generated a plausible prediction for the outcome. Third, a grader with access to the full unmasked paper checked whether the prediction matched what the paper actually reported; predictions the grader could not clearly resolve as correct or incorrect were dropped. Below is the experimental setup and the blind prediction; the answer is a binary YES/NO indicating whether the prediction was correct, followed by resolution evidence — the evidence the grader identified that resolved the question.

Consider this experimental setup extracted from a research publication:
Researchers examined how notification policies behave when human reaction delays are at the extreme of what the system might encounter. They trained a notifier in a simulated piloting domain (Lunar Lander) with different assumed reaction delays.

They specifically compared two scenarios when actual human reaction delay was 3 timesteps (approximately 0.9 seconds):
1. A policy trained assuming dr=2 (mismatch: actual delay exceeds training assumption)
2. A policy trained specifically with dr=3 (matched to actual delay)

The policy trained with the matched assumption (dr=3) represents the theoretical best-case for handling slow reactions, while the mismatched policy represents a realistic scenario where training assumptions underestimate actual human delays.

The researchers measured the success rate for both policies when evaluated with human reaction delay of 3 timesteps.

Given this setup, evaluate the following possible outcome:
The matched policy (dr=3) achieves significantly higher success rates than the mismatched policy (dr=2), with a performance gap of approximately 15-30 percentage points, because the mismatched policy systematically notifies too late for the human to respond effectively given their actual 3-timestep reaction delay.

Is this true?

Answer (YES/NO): NO